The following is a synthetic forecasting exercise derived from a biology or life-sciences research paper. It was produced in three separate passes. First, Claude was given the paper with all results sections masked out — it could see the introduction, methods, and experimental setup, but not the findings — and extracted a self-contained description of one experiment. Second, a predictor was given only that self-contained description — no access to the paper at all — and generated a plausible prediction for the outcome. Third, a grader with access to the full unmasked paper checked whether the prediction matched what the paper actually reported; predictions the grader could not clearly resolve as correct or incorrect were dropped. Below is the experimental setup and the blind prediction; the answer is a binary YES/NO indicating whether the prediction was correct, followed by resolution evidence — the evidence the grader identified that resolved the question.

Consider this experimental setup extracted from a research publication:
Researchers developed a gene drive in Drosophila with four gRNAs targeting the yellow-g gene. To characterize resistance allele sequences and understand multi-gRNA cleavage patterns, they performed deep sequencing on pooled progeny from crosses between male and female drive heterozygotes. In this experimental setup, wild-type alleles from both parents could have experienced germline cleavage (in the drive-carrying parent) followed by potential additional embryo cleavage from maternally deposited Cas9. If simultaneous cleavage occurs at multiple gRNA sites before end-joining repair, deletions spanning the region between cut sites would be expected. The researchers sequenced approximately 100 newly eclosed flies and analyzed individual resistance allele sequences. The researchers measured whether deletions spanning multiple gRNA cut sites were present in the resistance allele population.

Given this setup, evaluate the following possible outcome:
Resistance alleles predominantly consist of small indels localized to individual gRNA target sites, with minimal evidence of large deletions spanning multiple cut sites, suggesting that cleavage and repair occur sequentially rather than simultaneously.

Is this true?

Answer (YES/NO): NO